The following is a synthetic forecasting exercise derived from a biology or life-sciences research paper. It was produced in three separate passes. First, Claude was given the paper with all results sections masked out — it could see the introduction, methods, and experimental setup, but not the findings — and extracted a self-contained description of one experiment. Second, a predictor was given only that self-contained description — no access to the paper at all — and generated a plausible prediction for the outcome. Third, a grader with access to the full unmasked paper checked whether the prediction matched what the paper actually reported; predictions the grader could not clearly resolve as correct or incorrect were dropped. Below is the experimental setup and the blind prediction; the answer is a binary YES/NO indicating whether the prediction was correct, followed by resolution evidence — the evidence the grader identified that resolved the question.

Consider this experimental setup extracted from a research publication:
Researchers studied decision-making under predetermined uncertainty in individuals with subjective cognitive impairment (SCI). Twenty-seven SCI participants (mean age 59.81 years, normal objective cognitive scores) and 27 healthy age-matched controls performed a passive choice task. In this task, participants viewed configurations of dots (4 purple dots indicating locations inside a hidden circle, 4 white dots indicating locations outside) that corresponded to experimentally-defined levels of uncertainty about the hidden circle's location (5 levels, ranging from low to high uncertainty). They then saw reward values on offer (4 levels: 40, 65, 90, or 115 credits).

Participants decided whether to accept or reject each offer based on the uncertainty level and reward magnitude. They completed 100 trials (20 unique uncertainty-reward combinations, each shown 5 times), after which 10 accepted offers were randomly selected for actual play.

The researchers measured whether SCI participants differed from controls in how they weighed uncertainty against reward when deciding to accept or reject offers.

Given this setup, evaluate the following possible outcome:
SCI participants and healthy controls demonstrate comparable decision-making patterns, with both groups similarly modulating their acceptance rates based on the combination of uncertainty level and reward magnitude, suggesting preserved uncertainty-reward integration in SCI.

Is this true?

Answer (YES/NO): YES